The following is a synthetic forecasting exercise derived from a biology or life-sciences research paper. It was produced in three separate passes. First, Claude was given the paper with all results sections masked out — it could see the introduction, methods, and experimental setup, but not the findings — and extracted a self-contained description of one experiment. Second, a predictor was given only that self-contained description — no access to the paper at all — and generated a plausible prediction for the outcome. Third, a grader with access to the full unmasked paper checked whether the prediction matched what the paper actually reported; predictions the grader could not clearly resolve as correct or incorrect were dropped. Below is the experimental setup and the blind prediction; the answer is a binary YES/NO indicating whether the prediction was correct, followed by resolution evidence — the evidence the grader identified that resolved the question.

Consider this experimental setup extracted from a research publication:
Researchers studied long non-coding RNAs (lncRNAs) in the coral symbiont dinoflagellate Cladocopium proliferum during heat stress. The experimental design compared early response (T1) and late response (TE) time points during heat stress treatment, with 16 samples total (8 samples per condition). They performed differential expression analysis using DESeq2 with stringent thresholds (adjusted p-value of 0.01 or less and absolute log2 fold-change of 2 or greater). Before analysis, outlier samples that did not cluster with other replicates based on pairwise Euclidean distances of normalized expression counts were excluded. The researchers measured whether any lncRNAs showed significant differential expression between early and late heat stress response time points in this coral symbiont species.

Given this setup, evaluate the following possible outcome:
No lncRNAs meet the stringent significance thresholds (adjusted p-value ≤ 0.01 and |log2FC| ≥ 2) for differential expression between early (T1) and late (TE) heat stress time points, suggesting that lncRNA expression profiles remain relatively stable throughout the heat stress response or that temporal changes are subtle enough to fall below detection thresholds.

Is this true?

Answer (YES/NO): NO